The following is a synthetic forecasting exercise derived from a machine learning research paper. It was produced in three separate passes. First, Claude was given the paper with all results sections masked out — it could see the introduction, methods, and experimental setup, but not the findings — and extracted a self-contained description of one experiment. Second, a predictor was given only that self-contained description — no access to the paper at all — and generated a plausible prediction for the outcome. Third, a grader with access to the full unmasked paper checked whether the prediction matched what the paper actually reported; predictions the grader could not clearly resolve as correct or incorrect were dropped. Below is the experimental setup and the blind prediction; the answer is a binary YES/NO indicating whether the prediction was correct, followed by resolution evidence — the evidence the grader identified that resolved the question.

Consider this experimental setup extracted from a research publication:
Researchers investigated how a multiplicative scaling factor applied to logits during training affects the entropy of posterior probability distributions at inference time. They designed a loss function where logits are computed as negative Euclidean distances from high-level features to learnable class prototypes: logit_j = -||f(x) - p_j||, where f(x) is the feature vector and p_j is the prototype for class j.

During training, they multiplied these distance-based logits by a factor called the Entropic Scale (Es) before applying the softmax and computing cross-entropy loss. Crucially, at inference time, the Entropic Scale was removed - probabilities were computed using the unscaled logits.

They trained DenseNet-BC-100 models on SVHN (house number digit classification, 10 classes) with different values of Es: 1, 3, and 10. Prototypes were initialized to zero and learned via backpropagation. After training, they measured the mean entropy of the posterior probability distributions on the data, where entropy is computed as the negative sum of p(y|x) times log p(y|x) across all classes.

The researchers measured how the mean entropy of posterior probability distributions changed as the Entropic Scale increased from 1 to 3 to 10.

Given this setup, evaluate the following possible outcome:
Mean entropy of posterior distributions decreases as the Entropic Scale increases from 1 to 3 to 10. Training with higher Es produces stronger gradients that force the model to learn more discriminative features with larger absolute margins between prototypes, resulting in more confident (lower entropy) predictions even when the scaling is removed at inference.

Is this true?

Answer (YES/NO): NO